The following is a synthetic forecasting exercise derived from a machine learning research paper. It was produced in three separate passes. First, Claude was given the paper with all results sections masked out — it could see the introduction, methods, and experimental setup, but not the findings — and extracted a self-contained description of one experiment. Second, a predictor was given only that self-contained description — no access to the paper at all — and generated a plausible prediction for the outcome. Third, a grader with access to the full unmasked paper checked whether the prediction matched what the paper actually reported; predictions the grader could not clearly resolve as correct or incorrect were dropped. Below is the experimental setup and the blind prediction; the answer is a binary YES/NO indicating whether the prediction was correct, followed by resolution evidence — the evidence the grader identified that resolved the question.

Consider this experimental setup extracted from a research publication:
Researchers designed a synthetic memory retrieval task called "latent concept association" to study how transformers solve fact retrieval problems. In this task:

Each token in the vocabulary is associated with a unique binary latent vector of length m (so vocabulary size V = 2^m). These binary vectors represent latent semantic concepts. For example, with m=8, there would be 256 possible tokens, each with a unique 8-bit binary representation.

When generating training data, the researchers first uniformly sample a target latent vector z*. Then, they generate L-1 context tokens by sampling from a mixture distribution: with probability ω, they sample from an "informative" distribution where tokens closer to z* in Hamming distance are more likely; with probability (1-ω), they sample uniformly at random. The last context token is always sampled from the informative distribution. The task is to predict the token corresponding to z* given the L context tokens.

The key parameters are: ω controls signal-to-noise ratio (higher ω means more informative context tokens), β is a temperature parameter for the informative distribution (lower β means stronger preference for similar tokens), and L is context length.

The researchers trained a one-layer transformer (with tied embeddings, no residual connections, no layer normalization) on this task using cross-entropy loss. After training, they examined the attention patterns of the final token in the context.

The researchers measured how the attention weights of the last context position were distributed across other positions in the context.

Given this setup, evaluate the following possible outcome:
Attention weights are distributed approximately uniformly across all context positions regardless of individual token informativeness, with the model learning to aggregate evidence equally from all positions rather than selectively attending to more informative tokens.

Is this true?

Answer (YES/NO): NO